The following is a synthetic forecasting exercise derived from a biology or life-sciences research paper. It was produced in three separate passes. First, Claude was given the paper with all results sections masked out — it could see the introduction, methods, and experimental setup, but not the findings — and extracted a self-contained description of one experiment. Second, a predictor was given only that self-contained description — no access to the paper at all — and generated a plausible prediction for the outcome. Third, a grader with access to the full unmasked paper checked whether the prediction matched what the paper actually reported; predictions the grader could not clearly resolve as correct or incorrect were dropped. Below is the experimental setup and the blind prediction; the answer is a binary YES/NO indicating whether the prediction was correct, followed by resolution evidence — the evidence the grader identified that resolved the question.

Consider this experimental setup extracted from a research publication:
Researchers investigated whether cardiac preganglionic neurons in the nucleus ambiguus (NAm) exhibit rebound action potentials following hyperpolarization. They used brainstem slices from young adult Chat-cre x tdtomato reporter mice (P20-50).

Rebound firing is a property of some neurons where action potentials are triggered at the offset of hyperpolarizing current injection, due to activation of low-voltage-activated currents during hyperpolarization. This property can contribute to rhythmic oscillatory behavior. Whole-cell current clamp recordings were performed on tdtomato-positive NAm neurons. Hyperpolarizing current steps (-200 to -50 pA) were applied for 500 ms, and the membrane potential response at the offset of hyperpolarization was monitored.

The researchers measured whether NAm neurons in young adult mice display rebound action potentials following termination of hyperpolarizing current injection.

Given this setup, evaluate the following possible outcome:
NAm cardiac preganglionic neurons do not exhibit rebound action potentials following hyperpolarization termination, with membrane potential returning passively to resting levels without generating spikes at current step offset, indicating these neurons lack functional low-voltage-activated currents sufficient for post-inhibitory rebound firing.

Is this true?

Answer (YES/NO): NO